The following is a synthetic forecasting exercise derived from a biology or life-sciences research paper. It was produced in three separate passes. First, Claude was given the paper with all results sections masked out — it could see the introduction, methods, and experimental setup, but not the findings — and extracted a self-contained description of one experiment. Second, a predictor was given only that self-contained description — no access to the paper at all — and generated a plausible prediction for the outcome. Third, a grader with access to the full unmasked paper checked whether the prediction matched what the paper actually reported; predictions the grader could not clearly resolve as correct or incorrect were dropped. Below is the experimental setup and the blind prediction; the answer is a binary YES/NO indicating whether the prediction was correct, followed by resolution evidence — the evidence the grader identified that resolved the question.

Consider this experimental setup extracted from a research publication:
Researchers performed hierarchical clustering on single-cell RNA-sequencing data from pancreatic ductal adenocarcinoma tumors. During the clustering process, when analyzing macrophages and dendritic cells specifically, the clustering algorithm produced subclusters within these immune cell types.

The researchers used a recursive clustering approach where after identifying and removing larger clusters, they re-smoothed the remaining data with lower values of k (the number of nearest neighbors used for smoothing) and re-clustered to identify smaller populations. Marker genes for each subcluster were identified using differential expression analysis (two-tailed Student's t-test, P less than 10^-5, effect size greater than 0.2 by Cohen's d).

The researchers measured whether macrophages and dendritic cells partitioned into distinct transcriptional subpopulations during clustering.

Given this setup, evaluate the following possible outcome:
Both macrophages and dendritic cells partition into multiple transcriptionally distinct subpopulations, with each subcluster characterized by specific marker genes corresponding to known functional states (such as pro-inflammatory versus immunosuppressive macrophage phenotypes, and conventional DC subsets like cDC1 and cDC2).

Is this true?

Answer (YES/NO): NO